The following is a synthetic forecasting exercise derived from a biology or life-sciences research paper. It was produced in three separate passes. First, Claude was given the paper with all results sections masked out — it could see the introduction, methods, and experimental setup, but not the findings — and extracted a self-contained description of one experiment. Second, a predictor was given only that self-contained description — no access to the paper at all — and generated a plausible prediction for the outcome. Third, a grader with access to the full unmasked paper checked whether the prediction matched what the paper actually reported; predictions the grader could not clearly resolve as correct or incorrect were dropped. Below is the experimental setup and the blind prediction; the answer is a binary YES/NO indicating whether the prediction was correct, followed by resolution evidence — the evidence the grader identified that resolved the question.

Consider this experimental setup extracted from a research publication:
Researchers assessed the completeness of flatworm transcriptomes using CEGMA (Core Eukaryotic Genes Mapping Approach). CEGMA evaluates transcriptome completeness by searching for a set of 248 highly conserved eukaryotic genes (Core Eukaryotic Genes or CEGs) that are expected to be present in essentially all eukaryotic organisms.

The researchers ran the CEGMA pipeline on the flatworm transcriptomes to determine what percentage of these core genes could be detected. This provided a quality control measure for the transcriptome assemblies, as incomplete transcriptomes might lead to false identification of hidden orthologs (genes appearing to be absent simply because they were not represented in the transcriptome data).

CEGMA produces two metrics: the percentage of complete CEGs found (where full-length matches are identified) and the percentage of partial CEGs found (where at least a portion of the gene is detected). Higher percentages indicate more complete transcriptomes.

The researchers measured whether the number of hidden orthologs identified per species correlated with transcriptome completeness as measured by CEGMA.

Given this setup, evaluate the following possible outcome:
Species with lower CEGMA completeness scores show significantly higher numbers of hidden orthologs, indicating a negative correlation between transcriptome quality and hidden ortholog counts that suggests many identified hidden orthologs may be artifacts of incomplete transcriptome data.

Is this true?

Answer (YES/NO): NO